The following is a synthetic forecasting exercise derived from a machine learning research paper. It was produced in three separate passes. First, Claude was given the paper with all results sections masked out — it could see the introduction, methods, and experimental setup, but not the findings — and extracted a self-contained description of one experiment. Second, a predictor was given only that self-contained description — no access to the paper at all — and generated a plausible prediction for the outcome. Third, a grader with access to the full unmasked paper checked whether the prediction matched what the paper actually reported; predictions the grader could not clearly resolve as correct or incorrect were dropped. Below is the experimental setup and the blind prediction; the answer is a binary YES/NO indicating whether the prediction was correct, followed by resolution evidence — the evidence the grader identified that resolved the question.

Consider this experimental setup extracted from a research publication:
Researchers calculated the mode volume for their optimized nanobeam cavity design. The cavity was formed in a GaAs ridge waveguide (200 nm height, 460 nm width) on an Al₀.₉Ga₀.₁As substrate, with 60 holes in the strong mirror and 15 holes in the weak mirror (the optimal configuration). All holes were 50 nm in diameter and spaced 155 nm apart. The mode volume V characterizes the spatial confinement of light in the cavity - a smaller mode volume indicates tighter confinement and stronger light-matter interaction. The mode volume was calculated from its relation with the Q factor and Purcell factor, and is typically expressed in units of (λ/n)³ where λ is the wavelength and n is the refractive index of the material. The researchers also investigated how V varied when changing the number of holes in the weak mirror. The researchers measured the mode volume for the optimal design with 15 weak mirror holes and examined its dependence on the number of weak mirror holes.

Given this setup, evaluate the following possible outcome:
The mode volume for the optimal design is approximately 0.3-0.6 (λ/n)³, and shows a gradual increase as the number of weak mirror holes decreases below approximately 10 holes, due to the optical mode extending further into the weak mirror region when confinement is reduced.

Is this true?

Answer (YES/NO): NO